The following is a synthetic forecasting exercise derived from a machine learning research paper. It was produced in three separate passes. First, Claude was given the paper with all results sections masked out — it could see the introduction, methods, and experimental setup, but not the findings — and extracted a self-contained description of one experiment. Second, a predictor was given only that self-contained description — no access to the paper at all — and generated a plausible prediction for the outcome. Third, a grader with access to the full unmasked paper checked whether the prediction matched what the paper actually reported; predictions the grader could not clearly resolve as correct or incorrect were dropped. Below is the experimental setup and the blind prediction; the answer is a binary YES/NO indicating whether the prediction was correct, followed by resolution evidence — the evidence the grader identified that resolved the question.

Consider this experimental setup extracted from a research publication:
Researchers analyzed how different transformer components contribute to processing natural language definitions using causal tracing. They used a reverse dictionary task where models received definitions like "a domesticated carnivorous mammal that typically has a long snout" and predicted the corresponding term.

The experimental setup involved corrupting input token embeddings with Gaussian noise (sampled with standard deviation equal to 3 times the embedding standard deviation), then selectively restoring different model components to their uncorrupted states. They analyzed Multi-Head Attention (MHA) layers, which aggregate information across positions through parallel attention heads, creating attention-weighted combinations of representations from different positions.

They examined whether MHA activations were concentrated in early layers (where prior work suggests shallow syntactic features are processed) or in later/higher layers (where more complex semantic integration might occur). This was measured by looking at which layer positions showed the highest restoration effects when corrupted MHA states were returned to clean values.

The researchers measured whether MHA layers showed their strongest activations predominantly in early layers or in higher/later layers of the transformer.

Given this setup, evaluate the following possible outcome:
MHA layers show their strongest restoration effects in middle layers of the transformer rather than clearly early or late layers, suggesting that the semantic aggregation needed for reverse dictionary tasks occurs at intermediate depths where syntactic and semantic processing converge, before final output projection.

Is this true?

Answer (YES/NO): NO